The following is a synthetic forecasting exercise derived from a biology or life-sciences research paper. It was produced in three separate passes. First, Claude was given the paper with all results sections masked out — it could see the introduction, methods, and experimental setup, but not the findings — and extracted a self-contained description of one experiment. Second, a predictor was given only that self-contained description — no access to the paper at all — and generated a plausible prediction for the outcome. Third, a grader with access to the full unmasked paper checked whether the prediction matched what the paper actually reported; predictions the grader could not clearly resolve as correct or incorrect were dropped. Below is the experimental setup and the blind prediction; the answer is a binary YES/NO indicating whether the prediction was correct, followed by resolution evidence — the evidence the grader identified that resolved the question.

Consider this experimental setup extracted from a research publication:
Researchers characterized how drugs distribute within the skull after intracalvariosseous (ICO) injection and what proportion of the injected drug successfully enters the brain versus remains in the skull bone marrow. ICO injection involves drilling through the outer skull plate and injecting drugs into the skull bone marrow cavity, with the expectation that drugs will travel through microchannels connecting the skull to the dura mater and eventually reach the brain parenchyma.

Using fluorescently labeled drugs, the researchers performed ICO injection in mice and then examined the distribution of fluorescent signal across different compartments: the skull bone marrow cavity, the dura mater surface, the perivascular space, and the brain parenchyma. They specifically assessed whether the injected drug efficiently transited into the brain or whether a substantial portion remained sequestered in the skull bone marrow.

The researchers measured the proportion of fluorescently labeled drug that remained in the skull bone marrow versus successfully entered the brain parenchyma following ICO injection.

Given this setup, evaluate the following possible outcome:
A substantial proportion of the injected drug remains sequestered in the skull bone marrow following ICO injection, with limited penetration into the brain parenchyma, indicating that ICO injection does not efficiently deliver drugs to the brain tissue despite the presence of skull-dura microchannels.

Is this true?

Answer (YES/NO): NO